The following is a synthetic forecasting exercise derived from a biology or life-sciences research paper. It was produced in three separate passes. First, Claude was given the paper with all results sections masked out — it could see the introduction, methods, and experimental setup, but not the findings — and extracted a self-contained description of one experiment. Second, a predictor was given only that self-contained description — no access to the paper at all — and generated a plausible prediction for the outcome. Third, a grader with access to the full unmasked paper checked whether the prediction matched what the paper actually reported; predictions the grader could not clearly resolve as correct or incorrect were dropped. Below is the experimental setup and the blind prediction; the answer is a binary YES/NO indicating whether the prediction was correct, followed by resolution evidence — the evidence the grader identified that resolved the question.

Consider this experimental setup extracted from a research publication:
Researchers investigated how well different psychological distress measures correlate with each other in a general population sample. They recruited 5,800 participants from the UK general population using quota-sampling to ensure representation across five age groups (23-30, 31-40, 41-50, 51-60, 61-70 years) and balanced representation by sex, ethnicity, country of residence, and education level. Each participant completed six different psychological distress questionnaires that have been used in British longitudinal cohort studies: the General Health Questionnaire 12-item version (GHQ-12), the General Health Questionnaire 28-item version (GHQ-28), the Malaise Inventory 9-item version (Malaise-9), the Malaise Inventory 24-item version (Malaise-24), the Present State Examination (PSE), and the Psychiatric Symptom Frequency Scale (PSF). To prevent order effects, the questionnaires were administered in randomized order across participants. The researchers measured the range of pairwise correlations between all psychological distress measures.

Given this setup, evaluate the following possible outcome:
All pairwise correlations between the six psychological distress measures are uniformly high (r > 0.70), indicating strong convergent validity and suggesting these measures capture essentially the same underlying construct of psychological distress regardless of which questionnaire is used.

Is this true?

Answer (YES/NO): NO